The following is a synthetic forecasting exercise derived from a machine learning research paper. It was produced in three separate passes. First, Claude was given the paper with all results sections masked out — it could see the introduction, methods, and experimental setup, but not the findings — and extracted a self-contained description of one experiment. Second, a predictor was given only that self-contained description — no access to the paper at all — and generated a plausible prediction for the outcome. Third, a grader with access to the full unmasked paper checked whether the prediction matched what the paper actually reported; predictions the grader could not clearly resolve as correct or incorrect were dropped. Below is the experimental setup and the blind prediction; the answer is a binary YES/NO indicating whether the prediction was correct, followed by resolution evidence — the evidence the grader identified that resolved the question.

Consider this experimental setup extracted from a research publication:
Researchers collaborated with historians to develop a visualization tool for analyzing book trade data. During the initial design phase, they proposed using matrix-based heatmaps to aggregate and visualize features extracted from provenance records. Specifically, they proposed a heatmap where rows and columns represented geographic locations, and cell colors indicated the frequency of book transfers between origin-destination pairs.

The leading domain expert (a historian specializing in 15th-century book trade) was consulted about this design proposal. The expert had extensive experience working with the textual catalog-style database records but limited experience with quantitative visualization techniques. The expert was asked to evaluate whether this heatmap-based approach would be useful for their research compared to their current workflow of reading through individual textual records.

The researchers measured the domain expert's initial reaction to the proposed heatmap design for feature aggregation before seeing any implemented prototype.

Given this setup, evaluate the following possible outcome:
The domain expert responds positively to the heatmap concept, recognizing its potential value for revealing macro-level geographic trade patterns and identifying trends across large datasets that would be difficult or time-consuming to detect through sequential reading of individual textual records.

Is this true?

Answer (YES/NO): NO